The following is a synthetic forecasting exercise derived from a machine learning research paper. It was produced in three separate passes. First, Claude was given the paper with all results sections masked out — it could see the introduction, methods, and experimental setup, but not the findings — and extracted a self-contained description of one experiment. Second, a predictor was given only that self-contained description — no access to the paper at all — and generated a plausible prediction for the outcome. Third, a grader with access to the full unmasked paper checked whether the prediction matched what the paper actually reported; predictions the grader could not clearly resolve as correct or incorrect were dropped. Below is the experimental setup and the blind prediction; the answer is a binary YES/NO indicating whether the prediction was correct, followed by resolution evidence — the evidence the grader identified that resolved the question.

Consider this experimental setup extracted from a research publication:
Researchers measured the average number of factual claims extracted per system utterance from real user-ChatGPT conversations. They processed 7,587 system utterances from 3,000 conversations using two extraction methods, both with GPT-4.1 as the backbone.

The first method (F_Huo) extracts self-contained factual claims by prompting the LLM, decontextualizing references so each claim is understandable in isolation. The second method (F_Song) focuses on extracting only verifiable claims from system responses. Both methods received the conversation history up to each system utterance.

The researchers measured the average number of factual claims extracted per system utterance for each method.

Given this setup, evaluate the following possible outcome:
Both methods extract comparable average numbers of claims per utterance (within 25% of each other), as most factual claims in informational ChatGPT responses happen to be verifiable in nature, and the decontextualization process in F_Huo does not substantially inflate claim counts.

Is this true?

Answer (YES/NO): NO